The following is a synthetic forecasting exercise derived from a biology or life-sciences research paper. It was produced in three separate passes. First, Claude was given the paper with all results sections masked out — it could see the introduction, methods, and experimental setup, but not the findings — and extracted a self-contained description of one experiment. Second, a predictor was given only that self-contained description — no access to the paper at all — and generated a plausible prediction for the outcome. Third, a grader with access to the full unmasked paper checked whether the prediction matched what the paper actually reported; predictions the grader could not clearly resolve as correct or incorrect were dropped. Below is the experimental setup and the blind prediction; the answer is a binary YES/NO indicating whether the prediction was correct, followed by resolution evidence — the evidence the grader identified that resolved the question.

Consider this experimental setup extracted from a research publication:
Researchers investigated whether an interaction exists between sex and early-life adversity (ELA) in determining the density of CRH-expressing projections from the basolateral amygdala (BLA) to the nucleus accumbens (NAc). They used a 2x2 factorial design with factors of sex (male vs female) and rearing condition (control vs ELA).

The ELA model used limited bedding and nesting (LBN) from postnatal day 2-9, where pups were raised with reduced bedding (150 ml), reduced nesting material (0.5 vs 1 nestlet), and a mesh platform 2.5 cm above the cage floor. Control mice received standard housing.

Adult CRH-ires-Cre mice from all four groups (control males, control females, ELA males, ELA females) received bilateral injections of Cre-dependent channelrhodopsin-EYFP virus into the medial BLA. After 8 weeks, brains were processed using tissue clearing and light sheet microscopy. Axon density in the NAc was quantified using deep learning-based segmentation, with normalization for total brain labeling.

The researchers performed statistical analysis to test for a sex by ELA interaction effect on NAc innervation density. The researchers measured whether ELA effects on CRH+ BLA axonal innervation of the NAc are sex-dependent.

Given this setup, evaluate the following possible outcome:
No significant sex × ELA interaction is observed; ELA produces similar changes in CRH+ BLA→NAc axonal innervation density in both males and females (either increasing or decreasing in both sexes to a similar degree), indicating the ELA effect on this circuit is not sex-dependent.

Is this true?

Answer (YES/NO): NO